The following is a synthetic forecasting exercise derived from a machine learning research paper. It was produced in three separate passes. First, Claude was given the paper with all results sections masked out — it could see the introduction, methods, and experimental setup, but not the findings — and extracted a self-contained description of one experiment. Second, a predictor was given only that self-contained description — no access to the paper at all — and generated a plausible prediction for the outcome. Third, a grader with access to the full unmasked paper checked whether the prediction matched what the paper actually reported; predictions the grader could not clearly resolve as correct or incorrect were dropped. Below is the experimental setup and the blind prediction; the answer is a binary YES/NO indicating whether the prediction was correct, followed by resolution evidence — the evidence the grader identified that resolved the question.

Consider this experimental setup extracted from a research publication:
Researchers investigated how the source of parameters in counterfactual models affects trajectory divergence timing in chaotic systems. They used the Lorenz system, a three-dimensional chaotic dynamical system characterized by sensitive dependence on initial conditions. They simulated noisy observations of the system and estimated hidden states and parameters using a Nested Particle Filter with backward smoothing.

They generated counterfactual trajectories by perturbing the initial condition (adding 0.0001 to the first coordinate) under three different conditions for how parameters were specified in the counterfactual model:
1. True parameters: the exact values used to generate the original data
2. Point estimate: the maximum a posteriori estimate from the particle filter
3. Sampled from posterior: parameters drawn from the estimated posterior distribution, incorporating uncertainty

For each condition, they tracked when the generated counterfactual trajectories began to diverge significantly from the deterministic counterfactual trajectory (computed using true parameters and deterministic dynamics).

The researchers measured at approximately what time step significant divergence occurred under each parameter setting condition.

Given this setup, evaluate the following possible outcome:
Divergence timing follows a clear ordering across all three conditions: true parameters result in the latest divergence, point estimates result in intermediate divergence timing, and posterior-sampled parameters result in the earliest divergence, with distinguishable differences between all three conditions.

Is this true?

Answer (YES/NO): YES